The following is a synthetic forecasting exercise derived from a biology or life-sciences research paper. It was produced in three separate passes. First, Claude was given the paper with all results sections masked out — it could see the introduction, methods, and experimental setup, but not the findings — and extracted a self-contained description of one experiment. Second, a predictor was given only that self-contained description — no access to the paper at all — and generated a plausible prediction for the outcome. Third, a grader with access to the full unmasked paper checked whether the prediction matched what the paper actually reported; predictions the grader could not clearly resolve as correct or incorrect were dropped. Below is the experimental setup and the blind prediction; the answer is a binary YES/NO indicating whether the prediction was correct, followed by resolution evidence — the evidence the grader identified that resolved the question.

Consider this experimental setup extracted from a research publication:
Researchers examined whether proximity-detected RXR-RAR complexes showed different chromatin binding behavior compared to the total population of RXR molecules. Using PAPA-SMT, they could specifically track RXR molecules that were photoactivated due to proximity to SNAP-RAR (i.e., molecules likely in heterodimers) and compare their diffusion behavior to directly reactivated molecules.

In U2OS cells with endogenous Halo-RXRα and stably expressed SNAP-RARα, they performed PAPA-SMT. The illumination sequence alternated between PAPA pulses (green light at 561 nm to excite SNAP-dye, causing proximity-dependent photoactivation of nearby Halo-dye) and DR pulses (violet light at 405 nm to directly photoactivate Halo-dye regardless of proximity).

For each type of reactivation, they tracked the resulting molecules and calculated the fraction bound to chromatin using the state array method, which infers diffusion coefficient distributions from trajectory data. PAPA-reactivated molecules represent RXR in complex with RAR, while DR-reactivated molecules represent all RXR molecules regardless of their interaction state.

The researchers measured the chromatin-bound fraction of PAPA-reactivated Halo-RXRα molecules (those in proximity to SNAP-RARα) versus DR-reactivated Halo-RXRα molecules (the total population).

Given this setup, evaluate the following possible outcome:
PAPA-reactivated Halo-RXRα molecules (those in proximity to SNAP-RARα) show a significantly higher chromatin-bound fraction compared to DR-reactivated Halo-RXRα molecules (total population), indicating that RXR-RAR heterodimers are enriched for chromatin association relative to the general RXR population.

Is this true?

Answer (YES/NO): YES